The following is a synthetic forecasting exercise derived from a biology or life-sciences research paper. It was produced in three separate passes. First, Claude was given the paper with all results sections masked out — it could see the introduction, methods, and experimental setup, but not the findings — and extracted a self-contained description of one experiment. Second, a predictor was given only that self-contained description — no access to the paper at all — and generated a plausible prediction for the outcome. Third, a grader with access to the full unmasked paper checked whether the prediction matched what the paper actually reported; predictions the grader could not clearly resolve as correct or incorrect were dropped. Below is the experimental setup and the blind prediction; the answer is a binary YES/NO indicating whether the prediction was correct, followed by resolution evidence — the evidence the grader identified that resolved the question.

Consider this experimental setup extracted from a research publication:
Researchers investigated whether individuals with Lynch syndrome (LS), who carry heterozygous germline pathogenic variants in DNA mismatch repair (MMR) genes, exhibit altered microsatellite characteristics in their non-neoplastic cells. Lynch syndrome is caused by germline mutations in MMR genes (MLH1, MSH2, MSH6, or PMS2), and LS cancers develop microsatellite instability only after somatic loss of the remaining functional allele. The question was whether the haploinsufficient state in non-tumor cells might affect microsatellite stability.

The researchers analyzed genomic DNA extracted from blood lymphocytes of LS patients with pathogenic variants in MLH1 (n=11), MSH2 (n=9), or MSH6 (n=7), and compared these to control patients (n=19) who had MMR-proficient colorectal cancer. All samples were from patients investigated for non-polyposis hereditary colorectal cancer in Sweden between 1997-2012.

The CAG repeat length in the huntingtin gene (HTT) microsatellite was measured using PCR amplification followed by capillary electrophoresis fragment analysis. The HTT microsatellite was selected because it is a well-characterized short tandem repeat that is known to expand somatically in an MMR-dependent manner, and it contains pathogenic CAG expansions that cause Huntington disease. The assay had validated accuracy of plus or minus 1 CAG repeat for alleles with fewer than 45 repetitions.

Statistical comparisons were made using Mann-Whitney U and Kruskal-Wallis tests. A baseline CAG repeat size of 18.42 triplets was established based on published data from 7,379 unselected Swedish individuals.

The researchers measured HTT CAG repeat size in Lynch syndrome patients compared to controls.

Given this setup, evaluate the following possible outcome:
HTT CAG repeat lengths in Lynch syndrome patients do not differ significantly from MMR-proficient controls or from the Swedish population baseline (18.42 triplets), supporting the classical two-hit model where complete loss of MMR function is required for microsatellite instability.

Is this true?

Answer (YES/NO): YES